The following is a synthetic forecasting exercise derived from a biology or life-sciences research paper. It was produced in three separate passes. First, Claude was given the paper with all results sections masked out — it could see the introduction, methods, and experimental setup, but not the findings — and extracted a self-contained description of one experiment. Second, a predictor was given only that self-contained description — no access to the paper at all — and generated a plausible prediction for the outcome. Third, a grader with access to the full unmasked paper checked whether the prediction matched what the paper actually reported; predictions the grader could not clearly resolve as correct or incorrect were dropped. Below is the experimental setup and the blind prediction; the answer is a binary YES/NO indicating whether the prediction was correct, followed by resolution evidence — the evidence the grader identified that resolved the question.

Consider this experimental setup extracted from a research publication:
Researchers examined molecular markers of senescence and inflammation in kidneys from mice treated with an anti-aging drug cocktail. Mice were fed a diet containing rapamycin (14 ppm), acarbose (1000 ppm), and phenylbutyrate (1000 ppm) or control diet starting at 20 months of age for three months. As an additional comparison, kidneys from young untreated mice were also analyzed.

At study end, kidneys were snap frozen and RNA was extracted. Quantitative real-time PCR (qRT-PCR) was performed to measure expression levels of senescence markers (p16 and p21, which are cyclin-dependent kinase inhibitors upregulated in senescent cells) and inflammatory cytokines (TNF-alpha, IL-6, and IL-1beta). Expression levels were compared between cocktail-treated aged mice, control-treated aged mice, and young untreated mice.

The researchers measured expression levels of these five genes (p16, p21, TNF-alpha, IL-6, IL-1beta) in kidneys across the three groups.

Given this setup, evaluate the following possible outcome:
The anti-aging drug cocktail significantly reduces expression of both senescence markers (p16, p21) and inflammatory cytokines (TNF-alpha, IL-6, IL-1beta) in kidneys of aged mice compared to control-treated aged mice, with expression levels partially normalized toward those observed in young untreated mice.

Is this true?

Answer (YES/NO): YES